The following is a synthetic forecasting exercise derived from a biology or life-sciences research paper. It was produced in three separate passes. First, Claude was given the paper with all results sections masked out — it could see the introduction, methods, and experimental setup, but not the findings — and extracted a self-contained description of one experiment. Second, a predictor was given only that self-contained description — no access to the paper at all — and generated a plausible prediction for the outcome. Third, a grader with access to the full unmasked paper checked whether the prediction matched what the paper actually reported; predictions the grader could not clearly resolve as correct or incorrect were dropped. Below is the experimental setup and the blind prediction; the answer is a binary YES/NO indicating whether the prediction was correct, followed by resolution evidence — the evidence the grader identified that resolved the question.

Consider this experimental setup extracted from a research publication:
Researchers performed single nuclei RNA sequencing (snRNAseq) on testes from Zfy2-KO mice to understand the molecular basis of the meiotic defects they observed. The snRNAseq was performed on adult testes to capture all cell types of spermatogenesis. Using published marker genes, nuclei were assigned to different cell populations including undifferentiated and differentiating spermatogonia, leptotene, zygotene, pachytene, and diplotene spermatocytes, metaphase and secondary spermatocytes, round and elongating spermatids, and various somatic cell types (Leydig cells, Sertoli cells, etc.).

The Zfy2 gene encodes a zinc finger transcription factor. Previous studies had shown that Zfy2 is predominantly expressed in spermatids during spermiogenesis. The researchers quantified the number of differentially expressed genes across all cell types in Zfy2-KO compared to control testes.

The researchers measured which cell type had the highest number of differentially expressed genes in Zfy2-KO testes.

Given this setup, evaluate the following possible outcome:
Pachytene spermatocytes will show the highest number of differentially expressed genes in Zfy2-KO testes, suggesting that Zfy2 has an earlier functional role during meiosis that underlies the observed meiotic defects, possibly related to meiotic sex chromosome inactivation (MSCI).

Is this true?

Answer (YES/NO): NO